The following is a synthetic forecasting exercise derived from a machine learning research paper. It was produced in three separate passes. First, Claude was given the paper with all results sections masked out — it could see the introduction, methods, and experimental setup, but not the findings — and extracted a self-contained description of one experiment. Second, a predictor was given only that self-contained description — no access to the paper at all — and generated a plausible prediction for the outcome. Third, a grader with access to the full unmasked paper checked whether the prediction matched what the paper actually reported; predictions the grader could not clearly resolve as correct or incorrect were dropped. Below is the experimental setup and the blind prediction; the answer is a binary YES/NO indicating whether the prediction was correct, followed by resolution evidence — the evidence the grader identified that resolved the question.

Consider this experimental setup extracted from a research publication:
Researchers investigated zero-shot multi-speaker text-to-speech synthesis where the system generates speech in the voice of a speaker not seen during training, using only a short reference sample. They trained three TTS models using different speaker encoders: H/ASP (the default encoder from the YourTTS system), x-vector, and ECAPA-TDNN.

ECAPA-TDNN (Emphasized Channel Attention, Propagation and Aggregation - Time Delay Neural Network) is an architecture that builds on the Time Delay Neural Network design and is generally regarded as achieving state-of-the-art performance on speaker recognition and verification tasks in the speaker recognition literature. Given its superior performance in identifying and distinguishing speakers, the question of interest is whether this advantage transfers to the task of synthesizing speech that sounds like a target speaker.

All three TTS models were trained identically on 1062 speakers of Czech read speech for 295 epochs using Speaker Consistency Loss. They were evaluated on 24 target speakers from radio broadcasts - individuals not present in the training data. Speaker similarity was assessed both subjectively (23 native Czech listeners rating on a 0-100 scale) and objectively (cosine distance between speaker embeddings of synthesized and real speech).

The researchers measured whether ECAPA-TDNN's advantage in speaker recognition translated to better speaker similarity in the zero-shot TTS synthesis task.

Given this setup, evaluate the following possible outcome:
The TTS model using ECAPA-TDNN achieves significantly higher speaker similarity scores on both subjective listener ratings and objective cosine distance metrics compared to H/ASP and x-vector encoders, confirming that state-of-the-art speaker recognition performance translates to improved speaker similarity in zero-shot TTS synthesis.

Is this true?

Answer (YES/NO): NO